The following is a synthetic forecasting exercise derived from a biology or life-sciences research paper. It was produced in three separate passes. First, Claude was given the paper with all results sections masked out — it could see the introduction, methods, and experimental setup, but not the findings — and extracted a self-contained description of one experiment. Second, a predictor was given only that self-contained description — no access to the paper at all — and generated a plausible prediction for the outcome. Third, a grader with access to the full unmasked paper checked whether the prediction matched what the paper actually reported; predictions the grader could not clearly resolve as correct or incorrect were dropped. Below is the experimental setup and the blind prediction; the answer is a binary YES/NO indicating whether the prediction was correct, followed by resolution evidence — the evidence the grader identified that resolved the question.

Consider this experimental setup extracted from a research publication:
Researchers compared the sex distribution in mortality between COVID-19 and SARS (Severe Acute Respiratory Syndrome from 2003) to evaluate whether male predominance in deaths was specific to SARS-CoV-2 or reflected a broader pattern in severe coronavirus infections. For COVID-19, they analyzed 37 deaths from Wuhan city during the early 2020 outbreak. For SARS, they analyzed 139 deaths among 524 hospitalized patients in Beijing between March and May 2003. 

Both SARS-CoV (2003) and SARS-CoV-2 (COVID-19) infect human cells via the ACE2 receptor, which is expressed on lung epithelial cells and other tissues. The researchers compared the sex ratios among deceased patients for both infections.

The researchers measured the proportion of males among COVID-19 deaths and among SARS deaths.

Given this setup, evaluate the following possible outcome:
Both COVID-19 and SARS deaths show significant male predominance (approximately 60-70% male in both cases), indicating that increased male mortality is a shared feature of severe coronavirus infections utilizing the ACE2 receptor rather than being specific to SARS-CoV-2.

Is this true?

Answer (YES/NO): YES